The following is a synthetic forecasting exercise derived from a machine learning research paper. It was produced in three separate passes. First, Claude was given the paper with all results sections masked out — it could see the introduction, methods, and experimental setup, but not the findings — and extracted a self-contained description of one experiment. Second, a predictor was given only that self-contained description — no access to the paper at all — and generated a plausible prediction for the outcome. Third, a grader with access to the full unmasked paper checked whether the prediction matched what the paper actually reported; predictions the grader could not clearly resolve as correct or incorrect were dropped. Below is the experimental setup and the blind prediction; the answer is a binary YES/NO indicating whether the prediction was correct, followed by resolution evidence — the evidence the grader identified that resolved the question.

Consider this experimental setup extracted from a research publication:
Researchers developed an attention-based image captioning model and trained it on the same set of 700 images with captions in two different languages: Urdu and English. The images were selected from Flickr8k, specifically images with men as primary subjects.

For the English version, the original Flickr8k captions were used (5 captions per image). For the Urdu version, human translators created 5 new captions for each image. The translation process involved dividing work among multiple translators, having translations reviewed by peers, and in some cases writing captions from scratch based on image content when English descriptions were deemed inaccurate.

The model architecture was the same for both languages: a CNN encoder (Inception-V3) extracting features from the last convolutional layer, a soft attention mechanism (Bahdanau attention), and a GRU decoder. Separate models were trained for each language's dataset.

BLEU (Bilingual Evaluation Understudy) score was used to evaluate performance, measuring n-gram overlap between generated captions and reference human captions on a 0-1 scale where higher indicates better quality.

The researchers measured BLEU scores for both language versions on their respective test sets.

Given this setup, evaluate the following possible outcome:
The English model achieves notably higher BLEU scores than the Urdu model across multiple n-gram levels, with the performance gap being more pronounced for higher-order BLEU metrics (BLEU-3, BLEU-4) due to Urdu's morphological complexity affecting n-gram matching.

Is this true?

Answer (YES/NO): NO